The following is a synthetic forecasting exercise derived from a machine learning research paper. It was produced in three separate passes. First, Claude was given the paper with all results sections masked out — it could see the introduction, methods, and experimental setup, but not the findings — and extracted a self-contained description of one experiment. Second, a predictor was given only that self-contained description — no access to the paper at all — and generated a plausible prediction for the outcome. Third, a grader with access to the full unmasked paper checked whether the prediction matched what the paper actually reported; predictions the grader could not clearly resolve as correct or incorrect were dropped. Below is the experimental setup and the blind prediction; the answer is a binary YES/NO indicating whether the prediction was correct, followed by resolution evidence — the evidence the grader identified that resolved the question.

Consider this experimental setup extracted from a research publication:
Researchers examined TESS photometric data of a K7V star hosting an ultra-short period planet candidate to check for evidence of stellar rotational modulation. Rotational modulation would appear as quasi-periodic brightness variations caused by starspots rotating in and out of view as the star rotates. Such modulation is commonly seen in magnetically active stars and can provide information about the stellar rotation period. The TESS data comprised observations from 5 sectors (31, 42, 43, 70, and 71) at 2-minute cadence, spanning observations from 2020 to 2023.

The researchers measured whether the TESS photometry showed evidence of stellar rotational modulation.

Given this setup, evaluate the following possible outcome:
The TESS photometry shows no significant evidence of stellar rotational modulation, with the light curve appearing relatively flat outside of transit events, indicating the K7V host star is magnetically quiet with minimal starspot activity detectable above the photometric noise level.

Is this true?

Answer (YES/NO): YES